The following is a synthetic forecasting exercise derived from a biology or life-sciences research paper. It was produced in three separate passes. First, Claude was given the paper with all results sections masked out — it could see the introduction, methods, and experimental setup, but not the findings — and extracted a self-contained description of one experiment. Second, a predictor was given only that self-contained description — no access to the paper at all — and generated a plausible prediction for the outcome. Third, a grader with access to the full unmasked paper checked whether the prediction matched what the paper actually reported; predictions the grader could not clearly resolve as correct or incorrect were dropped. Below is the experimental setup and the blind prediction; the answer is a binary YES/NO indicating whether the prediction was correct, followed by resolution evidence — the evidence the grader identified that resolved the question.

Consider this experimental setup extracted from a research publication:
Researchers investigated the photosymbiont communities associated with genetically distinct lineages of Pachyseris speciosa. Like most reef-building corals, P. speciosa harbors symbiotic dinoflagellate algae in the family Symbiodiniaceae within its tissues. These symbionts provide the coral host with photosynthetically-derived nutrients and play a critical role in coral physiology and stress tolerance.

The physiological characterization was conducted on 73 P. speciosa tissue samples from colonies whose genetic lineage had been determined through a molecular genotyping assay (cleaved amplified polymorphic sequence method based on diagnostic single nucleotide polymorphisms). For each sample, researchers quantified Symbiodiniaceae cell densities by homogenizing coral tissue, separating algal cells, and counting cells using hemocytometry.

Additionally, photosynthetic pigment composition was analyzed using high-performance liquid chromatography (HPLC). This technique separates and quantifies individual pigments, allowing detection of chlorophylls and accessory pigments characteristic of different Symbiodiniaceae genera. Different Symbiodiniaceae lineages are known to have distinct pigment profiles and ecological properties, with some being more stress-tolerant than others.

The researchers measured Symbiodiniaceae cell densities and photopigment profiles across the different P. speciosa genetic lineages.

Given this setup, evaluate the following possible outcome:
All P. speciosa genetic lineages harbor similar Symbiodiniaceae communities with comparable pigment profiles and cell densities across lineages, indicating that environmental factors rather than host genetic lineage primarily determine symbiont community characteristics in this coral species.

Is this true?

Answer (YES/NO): NO